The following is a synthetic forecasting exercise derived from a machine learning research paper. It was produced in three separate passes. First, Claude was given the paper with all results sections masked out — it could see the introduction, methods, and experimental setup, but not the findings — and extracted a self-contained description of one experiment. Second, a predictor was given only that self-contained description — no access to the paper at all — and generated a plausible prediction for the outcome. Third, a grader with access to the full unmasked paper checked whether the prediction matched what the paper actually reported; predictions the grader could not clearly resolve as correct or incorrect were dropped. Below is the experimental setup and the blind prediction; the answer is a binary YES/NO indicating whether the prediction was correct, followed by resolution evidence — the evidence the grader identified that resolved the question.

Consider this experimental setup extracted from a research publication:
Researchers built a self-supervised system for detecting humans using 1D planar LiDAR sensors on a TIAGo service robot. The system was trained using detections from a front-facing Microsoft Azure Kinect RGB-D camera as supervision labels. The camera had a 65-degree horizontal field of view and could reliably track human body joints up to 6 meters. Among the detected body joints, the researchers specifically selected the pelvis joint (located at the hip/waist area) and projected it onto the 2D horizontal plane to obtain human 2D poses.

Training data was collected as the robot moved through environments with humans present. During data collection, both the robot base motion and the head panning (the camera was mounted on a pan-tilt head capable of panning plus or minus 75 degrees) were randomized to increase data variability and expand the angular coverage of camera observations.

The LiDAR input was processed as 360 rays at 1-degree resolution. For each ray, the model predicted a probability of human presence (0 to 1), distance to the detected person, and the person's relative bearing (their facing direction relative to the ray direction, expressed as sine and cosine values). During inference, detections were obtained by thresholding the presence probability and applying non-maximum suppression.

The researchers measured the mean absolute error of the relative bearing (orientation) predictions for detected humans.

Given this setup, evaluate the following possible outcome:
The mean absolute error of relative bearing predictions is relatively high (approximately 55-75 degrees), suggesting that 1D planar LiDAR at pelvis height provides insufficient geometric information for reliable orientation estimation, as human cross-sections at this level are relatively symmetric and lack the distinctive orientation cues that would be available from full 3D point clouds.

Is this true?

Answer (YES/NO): NO